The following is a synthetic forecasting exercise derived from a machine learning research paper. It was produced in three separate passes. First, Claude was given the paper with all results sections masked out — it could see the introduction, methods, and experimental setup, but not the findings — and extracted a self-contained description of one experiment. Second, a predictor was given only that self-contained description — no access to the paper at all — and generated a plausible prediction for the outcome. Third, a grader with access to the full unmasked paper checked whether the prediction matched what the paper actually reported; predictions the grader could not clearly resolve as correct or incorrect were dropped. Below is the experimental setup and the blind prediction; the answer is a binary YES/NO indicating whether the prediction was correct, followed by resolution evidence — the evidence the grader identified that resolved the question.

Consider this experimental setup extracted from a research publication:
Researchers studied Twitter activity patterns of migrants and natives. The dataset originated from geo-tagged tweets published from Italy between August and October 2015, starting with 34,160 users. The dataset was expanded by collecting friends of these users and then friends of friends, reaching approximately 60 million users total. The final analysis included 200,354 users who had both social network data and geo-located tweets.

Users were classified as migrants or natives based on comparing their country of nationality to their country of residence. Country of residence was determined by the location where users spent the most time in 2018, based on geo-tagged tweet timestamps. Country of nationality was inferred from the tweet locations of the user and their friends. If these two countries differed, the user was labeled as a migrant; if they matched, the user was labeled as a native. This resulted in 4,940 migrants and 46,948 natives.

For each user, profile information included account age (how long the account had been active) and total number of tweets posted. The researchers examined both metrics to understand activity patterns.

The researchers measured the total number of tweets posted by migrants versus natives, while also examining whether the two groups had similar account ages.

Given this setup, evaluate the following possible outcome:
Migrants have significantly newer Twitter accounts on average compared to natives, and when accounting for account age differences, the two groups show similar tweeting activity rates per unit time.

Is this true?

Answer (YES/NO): NO